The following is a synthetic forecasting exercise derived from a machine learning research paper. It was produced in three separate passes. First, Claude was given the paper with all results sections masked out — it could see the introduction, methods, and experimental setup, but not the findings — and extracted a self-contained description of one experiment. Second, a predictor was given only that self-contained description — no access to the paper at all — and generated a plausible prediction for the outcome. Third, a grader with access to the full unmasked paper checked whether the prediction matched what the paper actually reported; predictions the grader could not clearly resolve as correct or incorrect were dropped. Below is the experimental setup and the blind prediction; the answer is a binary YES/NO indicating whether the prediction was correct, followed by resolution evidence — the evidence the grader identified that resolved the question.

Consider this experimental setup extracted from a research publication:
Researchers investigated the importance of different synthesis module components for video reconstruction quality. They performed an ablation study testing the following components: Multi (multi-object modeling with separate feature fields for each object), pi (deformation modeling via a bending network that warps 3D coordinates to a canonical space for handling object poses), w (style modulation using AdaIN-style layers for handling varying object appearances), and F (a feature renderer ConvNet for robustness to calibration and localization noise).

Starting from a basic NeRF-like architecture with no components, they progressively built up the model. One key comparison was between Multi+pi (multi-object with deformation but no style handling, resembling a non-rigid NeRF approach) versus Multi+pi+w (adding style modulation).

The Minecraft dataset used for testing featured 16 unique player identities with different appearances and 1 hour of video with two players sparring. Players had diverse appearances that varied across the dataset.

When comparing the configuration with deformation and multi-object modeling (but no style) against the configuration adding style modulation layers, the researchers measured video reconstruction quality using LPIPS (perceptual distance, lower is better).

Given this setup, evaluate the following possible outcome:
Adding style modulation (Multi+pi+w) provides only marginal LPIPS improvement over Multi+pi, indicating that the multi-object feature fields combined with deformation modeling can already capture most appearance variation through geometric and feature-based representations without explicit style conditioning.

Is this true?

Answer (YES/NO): NO